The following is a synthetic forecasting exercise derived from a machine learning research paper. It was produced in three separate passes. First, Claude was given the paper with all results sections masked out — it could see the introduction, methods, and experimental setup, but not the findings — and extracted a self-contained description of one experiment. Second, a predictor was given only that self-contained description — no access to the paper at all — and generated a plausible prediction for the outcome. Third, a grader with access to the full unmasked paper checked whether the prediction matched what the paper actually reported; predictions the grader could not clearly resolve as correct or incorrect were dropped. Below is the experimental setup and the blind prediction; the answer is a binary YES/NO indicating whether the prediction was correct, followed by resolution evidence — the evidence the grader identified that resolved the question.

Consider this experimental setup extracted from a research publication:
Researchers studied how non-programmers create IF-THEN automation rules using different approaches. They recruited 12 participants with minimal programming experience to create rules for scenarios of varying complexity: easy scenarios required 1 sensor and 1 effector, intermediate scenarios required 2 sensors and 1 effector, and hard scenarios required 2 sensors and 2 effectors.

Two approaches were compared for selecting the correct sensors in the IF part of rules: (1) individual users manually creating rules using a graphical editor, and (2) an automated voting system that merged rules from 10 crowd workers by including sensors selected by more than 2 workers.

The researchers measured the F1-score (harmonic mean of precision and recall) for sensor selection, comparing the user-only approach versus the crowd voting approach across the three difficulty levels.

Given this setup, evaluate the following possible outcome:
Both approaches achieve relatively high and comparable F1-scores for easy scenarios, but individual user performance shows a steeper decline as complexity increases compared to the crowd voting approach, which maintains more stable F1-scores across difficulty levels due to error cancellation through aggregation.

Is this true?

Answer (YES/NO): NO